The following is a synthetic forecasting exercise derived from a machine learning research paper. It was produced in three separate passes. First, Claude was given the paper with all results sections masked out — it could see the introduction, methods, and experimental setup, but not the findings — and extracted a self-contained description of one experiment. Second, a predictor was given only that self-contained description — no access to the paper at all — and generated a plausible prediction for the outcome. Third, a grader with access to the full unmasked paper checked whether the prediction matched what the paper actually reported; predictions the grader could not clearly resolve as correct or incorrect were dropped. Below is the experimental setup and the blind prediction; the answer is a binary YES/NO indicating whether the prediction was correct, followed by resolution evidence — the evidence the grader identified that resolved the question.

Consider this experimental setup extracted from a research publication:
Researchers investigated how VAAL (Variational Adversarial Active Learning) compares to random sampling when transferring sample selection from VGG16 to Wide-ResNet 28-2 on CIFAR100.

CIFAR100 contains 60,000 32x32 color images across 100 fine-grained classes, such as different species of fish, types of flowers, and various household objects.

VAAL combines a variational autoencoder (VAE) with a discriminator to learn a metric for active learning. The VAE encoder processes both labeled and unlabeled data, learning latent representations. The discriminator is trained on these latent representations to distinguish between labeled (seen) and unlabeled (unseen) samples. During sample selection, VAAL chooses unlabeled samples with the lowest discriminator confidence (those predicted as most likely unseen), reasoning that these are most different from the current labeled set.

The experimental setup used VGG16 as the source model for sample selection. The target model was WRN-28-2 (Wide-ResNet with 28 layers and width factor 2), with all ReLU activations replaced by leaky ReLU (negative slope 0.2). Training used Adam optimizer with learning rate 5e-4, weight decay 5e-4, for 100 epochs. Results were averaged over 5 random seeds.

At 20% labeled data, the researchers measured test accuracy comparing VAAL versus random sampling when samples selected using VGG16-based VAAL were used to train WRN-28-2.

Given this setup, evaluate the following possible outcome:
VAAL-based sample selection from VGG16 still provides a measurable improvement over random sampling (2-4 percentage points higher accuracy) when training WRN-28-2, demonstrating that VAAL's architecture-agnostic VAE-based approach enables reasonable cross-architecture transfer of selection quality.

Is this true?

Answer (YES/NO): NO